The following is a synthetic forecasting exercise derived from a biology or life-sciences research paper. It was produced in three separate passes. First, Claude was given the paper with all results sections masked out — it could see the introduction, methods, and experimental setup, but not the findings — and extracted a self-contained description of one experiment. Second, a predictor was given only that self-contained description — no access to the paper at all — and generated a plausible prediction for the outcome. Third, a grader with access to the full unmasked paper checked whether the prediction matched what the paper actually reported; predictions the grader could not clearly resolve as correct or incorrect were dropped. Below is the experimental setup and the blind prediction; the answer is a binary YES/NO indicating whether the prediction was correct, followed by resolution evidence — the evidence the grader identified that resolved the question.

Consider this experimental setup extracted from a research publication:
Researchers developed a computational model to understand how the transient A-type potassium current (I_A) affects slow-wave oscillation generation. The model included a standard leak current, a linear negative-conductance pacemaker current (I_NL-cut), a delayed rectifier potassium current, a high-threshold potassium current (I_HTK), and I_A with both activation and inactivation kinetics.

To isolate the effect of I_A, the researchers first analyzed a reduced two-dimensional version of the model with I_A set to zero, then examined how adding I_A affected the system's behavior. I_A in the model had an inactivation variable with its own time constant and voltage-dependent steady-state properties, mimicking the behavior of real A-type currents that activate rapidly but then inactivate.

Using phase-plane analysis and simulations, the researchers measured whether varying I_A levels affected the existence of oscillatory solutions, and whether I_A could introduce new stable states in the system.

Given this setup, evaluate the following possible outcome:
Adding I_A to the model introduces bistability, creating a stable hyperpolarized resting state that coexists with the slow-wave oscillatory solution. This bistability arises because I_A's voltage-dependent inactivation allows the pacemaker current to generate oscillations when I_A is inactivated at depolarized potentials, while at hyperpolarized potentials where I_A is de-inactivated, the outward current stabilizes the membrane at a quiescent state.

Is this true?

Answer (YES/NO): NO